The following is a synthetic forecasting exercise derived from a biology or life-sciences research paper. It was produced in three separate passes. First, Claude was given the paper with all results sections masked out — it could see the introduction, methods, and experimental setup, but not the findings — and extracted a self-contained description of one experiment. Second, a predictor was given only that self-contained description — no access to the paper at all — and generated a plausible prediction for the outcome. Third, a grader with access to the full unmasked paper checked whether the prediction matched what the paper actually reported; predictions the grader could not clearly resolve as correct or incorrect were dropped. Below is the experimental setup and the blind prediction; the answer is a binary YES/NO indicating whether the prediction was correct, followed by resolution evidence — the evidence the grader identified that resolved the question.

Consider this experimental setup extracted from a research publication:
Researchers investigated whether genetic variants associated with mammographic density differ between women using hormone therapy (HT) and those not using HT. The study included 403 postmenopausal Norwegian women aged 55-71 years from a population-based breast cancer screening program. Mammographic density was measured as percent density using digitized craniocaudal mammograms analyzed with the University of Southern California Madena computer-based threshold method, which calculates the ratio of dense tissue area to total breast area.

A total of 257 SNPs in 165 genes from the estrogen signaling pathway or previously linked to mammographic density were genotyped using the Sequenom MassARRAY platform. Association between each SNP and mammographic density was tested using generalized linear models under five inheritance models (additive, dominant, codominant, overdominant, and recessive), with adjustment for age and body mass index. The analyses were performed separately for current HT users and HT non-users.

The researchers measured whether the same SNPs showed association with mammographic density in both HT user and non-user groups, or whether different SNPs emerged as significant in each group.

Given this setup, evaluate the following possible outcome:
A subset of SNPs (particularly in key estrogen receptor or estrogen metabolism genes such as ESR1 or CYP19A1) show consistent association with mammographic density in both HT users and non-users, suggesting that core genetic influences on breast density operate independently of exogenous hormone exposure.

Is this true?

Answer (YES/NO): NO